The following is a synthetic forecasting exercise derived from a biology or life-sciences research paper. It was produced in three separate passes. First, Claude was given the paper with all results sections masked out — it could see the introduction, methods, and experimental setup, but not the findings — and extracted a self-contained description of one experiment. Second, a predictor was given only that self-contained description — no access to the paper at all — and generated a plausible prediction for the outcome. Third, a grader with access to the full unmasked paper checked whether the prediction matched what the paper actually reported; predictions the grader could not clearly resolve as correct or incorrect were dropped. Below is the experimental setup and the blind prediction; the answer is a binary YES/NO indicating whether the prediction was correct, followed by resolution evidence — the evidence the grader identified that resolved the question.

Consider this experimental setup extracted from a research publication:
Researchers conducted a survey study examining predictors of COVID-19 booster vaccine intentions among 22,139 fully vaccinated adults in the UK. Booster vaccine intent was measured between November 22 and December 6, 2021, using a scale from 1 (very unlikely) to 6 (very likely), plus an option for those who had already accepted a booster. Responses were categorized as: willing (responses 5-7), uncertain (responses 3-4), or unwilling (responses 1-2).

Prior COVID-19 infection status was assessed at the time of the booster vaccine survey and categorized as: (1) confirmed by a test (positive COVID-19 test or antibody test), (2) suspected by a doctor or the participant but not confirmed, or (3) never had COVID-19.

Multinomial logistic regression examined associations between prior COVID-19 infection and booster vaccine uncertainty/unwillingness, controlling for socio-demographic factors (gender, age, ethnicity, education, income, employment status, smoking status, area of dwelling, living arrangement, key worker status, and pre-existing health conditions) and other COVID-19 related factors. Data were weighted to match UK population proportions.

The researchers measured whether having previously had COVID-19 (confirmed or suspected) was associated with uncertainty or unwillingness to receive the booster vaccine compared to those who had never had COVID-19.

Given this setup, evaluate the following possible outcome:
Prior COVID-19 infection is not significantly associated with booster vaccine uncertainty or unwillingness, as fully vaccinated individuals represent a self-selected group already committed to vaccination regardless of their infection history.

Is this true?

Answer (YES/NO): YES